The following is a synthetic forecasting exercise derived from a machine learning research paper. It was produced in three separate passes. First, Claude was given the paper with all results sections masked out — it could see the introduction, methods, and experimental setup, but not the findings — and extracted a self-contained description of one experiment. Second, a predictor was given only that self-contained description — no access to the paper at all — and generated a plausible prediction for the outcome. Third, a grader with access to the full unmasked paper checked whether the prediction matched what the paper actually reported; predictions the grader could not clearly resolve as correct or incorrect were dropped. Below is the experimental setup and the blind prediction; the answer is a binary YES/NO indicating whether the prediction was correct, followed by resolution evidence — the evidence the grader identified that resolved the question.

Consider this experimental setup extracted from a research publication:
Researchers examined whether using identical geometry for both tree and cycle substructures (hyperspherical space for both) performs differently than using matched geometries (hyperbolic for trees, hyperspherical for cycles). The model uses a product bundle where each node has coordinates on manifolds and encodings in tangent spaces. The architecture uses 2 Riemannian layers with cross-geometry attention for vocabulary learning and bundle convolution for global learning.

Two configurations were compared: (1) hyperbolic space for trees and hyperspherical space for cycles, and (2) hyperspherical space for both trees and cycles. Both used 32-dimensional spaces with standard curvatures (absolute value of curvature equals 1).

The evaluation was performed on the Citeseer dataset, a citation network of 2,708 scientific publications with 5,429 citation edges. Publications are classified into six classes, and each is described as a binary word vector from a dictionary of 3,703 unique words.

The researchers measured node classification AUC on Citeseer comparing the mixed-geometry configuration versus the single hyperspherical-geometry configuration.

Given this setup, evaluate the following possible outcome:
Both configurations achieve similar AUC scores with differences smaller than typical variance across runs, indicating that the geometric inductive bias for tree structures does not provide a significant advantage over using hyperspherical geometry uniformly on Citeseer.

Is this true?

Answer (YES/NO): NO